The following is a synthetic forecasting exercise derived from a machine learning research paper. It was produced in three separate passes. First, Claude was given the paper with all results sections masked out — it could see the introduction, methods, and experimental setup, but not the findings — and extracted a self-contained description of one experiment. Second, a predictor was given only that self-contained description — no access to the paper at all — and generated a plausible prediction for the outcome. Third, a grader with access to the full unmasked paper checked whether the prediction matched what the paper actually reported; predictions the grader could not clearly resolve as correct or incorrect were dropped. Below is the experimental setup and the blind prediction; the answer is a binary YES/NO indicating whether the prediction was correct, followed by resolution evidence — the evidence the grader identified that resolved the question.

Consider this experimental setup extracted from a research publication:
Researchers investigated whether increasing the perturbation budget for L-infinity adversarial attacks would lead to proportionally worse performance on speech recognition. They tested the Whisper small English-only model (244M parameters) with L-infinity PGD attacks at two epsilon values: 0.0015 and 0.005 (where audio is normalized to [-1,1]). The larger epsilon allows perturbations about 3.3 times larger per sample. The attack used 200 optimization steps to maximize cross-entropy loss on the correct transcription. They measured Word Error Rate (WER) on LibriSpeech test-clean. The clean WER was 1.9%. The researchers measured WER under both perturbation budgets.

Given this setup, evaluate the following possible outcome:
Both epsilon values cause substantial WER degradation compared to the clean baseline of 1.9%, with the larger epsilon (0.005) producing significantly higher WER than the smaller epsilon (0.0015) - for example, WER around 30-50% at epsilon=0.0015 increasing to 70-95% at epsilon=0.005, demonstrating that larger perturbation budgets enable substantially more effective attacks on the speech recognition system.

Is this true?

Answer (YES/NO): NO